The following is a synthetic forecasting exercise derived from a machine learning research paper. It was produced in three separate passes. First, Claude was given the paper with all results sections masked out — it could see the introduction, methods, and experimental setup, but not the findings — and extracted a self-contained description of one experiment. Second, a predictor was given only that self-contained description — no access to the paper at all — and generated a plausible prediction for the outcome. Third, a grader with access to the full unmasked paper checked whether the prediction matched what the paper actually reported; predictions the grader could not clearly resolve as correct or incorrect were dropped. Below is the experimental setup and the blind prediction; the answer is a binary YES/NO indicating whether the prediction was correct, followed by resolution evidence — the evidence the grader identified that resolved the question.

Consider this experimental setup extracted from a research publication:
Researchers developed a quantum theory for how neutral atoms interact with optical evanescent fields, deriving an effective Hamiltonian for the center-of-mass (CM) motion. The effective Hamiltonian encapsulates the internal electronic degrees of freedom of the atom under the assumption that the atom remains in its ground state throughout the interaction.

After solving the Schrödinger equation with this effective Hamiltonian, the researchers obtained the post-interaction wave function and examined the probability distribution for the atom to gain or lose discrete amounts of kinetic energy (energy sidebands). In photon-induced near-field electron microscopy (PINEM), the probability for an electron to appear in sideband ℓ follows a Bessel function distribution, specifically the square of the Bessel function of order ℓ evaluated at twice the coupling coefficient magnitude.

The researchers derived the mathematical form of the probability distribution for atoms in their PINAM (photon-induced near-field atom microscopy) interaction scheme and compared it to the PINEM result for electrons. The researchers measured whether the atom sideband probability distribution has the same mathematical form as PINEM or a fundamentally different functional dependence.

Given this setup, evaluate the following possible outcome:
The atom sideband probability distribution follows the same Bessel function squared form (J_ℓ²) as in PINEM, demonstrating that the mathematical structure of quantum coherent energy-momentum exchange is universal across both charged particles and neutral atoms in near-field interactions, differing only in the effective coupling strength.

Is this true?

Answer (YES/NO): YES